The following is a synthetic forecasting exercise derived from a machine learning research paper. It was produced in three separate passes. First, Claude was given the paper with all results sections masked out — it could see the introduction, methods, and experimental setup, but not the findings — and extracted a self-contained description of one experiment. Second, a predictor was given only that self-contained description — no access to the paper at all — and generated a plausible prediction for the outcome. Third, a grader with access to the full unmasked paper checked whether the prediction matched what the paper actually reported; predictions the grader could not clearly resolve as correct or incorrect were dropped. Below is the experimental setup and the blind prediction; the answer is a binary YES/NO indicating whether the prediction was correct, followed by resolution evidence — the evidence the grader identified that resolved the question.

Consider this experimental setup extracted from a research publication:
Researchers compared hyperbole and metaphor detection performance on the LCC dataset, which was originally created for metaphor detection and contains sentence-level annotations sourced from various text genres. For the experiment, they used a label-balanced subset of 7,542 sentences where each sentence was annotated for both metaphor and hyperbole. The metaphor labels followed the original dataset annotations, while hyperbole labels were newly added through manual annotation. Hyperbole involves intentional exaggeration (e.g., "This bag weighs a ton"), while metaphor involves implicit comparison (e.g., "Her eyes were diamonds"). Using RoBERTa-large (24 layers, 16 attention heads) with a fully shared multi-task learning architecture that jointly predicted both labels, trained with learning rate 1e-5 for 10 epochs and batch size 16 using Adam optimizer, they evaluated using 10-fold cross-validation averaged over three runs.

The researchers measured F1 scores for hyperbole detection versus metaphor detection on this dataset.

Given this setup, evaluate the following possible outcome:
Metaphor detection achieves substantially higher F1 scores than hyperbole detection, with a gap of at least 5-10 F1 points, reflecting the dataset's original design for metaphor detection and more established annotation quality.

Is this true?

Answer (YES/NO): YES